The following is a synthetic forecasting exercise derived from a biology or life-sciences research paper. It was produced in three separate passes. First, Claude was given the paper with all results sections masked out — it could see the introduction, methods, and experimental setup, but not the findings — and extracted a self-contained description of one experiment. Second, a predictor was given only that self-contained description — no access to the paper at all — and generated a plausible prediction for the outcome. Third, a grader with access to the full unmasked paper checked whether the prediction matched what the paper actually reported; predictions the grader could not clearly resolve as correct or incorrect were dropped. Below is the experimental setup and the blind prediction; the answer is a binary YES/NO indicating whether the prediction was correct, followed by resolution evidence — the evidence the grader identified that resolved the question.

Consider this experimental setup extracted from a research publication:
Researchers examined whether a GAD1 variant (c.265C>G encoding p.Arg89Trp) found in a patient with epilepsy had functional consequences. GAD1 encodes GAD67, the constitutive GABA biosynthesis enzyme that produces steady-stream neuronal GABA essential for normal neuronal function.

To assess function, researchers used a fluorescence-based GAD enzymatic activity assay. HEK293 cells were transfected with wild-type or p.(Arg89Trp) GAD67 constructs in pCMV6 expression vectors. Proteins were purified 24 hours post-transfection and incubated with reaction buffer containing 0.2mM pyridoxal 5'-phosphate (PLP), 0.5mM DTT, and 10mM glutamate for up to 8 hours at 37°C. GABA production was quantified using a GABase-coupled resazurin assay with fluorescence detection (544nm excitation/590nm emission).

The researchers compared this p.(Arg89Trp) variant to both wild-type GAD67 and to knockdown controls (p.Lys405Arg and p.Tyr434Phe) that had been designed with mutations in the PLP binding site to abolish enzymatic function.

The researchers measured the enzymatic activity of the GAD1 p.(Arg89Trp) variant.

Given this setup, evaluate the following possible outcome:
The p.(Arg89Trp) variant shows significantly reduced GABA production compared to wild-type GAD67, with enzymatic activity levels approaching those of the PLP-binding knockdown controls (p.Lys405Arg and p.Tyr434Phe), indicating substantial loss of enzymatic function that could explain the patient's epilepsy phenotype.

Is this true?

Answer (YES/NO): NO